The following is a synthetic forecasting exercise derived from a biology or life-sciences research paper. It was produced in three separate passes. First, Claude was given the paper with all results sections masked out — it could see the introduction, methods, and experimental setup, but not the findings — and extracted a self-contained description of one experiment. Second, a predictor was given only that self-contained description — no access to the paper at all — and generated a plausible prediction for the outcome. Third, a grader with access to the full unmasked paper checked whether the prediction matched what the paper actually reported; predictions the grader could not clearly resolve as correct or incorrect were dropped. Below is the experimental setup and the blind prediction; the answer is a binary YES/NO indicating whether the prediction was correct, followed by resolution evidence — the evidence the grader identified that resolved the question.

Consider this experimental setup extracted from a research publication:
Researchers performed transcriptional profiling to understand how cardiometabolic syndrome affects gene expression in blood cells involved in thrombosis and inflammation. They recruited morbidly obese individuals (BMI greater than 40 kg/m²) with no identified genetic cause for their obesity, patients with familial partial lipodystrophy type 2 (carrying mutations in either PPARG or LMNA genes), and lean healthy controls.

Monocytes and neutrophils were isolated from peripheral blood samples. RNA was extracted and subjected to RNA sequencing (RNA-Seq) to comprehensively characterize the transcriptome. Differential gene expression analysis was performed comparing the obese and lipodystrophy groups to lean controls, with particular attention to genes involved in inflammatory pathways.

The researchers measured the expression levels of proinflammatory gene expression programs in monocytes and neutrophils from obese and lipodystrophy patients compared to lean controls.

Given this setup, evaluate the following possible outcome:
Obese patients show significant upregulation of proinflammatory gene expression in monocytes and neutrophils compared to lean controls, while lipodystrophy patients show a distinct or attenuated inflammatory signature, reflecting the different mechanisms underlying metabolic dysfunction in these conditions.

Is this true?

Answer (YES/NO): NO